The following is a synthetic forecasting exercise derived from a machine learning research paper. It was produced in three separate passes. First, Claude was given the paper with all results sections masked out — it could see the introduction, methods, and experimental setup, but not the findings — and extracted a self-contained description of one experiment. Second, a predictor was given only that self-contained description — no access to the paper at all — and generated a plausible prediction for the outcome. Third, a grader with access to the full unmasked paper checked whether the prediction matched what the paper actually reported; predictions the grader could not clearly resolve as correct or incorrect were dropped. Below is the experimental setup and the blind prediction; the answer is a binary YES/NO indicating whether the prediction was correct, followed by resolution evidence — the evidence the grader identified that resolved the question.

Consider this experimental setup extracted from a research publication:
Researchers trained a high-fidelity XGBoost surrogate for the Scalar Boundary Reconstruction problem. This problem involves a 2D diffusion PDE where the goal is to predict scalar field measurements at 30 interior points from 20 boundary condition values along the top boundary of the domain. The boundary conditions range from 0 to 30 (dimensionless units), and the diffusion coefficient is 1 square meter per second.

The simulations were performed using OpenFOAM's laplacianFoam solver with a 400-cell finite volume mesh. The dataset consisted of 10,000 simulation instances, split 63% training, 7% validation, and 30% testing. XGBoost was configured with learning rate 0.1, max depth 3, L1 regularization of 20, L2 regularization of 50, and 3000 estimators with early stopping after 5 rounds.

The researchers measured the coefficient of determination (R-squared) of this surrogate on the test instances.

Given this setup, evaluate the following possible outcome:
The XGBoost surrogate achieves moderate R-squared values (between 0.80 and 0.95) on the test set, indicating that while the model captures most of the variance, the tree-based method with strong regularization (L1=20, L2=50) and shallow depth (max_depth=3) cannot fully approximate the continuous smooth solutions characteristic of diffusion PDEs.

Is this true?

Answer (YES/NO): NO